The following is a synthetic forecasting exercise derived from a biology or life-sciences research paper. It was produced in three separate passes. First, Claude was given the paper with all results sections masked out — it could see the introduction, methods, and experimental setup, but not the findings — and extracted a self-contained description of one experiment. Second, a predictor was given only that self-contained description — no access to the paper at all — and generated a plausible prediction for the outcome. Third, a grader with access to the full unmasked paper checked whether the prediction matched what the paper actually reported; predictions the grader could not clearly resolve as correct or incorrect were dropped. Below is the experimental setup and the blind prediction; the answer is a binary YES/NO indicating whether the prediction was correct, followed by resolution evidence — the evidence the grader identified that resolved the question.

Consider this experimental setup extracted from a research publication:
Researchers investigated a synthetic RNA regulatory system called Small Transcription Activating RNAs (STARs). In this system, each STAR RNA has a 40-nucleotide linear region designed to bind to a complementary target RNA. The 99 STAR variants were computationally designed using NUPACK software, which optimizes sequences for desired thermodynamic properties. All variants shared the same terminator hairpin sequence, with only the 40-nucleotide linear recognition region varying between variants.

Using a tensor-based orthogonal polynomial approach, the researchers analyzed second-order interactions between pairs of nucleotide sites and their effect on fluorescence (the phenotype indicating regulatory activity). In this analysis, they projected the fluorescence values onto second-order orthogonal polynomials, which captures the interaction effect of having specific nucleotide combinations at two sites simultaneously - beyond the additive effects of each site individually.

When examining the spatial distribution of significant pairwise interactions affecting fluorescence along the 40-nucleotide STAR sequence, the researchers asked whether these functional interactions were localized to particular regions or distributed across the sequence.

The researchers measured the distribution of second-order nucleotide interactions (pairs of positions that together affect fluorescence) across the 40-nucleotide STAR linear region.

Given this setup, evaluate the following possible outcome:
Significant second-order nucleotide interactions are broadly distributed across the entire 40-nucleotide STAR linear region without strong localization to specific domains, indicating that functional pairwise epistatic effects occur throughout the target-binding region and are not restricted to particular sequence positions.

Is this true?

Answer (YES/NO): NO